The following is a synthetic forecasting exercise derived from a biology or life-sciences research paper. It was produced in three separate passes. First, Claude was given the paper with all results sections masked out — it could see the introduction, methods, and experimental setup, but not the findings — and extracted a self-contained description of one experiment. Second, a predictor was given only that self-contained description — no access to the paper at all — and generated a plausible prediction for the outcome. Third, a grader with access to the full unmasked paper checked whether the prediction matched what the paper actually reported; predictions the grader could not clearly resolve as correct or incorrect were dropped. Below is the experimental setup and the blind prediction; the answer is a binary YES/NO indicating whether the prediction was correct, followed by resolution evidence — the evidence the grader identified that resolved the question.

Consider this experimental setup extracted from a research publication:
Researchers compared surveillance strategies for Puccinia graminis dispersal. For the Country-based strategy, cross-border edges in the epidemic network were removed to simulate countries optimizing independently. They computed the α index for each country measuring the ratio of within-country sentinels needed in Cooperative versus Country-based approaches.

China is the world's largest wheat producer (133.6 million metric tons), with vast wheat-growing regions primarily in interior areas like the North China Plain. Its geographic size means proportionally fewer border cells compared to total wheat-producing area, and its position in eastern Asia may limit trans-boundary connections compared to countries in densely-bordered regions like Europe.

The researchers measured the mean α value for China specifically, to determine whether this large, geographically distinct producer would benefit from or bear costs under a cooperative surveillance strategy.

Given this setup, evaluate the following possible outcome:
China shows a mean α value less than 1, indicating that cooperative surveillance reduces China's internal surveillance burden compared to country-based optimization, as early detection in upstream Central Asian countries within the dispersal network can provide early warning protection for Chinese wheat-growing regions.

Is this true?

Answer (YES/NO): NO